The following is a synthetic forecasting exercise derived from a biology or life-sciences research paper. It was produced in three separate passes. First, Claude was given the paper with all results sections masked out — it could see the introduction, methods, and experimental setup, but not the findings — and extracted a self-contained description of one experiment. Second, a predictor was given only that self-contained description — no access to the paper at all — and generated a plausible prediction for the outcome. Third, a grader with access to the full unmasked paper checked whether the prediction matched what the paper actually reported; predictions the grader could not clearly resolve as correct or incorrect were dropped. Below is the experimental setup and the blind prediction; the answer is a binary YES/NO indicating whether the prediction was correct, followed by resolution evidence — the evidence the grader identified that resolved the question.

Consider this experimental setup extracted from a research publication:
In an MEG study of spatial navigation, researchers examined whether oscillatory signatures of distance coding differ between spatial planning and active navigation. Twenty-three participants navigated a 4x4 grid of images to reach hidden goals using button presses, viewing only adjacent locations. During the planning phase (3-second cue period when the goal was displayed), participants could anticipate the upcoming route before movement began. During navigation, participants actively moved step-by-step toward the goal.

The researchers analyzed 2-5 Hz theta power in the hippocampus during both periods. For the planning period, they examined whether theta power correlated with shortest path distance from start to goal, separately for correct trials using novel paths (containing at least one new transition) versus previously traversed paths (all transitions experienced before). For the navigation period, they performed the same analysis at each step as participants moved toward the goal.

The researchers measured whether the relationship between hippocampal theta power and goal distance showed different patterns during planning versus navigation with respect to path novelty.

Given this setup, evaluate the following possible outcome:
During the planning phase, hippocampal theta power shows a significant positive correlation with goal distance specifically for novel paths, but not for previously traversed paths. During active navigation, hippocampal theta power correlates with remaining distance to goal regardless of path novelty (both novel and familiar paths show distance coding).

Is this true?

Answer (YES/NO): NO